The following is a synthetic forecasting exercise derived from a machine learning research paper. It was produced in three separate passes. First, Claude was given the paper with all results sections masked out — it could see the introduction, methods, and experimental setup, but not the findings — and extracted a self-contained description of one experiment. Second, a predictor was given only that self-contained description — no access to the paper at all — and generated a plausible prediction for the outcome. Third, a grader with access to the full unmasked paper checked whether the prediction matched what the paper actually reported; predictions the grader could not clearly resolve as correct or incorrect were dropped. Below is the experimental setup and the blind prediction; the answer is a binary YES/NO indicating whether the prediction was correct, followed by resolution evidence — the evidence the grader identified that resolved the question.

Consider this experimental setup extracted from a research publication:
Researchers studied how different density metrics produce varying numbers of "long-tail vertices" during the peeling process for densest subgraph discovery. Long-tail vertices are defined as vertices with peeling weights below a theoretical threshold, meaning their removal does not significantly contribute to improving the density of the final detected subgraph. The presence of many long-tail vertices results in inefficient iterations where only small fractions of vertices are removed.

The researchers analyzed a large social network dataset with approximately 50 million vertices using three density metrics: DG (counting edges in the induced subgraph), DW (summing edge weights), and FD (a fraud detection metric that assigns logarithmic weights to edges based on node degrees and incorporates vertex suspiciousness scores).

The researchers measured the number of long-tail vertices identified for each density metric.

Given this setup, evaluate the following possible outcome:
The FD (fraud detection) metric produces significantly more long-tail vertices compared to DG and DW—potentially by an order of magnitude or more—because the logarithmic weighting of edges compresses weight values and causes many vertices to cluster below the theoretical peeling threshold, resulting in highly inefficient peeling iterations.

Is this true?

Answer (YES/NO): NO